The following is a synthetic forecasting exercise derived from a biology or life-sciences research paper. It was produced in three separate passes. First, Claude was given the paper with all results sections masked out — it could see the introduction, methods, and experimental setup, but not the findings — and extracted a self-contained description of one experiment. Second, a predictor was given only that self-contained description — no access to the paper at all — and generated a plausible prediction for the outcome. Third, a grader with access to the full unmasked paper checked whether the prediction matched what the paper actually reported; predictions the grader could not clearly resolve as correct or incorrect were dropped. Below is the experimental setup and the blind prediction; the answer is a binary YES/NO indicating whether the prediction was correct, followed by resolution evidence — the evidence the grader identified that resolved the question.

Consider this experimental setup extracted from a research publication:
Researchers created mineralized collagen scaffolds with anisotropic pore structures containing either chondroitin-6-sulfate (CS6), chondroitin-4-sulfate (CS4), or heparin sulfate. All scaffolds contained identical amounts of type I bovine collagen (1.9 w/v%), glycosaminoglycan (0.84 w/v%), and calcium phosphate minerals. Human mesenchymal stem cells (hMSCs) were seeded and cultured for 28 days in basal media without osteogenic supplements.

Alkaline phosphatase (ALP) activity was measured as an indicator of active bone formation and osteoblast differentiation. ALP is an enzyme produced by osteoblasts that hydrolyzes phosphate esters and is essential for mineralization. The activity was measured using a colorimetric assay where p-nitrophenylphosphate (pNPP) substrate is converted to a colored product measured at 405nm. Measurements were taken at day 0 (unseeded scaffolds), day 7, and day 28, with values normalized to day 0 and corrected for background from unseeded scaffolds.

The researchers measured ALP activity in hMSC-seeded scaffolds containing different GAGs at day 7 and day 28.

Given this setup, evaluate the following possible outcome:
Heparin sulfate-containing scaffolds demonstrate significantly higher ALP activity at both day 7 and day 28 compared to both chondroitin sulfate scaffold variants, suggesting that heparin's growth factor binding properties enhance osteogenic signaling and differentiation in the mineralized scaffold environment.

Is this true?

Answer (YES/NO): NO